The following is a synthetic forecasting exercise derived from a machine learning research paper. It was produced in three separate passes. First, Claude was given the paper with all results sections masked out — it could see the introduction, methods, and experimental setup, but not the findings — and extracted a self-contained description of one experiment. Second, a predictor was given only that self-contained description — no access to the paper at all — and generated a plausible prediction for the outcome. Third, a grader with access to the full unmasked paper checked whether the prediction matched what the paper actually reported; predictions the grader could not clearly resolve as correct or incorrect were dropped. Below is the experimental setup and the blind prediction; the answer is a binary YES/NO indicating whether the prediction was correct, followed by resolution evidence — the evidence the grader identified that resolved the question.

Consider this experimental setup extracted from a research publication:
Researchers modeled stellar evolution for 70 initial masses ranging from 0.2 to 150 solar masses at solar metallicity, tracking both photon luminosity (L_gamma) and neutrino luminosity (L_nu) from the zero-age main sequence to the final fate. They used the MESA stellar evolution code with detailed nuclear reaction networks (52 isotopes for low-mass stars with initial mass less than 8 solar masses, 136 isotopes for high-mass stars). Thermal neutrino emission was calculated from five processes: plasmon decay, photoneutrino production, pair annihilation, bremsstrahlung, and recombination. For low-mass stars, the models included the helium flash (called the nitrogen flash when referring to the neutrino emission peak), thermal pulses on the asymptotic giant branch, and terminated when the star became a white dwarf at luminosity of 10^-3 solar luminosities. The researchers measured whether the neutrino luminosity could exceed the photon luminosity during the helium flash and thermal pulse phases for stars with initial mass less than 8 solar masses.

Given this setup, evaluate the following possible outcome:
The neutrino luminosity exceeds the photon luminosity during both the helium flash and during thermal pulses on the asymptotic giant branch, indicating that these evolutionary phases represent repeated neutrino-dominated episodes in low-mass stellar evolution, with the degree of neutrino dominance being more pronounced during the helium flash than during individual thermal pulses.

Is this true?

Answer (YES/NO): YES